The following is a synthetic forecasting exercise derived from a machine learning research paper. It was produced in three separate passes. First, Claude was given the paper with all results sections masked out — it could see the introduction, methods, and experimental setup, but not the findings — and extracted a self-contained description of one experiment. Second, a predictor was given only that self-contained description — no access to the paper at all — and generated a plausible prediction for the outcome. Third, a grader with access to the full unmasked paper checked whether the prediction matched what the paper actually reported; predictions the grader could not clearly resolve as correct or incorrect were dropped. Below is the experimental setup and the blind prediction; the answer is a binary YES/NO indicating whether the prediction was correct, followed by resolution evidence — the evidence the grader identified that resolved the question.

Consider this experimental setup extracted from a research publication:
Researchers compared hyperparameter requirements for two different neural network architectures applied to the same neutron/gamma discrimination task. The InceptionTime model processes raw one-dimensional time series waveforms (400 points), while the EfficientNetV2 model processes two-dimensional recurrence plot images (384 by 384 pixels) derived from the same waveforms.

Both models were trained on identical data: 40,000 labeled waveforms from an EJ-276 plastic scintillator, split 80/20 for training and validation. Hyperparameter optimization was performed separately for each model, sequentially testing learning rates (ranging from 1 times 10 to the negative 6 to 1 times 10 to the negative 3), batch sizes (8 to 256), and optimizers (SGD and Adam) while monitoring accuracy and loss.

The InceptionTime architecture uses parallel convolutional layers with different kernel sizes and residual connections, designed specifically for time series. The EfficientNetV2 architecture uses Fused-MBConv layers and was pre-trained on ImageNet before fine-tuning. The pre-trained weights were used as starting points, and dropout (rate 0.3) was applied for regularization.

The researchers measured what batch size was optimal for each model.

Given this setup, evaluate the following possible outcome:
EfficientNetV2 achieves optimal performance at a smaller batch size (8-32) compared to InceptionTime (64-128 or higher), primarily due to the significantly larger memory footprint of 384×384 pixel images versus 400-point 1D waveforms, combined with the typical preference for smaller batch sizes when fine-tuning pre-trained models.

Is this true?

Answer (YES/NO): YES